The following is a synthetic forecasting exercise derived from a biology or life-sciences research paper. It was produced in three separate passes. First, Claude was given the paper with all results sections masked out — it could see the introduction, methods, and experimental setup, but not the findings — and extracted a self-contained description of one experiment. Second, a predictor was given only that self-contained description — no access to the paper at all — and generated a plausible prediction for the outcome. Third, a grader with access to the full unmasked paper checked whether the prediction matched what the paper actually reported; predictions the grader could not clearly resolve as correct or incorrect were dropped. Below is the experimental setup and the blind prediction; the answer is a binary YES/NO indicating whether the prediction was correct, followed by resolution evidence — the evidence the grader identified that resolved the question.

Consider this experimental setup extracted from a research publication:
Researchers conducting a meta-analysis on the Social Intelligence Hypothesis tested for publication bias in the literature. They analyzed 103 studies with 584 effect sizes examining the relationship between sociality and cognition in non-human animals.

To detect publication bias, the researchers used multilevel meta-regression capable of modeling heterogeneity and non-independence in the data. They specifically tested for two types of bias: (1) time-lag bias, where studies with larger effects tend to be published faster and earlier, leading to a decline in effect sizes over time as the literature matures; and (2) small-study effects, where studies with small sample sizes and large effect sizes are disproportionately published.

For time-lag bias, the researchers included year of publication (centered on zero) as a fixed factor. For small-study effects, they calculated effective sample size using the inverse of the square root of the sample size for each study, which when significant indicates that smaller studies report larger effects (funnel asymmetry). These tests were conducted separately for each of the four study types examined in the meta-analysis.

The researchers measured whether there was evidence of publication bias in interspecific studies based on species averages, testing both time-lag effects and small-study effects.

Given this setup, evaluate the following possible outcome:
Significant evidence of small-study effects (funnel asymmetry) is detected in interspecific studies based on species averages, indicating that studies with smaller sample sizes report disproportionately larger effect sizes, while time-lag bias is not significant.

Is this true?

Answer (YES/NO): NO